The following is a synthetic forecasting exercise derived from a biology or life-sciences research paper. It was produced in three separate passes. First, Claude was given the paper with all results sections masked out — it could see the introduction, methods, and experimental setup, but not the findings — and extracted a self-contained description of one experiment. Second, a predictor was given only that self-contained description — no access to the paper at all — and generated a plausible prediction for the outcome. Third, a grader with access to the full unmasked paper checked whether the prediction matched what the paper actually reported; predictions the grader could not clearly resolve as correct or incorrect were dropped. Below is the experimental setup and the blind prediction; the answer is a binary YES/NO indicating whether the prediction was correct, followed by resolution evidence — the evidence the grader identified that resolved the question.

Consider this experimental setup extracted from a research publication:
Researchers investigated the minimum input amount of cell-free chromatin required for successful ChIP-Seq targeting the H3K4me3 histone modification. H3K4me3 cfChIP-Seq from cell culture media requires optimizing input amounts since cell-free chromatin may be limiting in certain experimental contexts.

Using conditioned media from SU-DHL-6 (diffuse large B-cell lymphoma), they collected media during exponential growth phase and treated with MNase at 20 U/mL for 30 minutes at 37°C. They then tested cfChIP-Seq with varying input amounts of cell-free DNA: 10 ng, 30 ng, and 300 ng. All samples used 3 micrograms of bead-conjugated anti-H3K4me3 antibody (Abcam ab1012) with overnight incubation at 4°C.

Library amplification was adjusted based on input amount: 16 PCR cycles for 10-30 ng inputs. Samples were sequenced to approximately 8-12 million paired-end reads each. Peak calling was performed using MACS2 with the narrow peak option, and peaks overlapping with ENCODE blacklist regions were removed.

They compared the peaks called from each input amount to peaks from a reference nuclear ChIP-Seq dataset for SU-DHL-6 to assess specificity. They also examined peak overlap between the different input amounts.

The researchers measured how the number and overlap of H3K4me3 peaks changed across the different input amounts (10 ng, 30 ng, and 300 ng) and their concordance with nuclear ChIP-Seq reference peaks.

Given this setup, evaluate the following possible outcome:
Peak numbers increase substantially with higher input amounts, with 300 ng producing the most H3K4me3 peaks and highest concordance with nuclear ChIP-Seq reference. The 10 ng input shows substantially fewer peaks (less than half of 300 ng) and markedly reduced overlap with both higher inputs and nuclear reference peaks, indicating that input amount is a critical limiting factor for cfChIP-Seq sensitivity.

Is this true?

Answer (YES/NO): NO